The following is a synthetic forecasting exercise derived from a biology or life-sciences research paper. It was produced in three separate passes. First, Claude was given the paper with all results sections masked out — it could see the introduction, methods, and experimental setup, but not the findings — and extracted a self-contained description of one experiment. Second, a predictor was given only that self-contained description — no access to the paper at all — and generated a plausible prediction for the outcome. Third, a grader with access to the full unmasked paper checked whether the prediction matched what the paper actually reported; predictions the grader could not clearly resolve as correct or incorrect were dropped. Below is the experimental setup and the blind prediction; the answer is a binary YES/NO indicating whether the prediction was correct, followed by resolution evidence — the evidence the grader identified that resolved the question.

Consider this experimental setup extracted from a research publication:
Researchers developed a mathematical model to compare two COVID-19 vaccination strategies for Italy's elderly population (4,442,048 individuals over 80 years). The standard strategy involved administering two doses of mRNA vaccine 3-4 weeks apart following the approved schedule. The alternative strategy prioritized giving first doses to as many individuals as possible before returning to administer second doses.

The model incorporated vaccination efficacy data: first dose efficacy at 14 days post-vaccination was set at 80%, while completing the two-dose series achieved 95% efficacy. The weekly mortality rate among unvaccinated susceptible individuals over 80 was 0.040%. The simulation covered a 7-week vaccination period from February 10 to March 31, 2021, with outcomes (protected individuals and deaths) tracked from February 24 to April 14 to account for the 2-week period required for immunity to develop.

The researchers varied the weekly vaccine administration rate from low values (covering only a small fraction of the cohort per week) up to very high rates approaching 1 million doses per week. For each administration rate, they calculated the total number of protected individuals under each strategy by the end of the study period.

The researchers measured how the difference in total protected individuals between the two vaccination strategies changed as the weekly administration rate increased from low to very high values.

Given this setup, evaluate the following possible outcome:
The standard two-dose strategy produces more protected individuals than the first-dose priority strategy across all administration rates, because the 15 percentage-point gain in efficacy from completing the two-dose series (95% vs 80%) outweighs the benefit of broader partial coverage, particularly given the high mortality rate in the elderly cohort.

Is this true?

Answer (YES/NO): NO